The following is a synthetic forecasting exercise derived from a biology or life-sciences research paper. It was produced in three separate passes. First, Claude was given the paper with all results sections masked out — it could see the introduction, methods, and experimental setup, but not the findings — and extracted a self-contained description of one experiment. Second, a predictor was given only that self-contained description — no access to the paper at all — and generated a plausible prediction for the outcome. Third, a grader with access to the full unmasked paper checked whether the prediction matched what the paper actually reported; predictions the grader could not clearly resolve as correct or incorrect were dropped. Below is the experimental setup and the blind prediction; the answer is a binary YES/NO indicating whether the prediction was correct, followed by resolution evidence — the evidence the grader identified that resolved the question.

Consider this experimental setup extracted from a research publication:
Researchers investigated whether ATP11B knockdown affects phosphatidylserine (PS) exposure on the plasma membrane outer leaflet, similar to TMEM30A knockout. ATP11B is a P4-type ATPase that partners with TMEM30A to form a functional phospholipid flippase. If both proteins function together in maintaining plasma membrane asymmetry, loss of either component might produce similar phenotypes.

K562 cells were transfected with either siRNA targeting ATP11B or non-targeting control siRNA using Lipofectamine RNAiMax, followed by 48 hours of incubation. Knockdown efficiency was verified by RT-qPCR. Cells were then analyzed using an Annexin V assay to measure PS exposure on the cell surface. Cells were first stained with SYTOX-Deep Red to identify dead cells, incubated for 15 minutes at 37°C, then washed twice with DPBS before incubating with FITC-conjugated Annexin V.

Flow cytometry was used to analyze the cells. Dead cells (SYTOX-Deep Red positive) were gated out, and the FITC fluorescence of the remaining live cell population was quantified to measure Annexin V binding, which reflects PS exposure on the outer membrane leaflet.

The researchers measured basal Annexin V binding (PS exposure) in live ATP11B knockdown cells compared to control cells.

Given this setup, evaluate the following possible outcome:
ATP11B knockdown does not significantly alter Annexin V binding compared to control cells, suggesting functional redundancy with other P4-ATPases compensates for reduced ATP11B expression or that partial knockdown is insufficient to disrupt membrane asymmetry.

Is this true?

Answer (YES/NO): NO